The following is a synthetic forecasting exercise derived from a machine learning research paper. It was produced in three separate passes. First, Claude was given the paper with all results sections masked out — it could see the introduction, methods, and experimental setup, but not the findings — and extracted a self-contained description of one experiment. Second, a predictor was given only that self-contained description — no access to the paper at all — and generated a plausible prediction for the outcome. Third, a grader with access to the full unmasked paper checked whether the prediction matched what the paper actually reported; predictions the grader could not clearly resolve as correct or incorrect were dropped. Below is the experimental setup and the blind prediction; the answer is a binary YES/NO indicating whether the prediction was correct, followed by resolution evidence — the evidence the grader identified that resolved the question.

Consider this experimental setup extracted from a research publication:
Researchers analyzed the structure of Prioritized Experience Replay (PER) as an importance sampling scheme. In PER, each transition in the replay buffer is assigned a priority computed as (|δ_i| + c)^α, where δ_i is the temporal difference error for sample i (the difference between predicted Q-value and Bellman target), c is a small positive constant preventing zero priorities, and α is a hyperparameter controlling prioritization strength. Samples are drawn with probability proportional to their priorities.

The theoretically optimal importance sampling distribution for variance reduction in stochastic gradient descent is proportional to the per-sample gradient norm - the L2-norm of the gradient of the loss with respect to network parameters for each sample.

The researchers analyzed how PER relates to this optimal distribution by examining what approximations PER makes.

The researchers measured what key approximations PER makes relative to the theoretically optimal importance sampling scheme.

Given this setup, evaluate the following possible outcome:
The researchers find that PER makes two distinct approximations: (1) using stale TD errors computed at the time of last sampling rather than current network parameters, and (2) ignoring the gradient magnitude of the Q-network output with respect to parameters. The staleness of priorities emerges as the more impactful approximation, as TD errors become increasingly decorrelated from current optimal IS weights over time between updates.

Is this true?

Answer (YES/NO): YES